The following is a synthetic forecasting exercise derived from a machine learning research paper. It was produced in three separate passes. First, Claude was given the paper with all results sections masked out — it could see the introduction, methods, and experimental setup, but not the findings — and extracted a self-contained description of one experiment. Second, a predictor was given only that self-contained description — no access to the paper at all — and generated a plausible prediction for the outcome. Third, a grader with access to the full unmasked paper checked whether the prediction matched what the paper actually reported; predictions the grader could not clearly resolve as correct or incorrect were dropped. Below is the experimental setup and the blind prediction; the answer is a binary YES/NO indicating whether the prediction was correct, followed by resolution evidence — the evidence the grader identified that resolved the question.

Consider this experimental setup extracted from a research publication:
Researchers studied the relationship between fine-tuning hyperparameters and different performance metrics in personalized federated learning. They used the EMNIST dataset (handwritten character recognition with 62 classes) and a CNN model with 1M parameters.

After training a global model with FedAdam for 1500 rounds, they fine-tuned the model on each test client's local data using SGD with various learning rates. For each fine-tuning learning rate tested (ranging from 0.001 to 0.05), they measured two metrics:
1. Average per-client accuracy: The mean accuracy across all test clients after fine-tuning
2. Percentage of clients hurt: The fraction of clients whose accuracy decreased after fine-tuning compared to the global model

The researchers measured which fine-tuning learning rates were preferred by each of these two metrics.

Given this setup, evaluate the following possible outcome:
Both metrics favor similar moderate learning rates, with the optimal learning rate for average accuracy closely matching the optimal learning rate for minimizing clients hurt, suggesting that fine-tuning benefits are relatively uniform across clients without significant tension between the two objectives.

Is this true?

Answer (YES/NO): NO